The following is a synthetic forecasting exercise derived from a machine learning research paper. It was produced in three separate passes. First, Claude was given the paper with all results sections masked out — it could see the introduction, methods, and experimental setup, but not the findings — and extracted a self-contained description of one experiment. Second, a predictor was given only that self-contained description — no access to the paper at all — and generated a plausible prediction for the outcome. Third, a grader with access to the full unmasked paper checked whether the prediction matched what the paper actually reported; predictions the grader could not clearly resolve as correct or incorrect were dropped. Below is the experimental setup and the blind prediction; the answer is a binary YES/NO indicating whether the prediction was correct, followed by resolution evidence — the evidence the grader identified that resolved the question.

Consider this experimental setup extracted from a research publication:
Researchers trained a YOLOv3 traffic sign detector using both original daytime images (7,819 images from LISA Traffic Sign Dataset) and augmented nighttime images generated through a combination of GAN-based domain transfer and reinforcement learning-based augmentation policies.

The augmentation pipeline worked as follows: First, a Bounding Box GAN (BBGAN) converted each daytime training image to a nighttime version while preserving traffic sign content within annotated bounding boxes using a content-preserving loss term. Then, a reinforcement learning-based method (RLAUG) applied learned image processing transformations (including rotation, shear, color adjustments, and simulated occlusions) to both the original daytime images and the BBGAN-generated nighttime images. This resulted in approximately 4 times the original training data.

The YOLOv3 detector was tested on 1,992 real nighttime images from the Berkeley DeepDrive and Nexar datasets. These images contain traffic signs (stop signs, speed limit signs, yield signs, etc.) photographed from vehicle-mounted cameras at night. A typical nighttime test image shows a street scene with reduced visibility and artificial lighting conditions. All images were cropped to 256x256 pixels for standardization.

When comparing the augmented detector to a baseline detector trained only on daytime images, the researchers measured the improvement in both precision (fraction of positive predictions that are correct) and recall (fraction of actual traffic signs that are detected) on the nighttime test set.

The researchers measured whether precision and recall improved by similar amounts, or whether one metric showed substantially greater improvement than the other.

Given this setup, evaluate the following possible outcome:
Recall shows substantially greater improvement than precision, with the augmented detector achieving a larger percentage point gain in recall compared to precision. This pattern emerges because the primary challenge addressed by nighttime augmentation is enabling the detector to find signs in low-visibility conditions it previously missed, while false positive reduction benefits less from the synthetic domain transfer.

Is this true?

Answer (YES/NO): NO